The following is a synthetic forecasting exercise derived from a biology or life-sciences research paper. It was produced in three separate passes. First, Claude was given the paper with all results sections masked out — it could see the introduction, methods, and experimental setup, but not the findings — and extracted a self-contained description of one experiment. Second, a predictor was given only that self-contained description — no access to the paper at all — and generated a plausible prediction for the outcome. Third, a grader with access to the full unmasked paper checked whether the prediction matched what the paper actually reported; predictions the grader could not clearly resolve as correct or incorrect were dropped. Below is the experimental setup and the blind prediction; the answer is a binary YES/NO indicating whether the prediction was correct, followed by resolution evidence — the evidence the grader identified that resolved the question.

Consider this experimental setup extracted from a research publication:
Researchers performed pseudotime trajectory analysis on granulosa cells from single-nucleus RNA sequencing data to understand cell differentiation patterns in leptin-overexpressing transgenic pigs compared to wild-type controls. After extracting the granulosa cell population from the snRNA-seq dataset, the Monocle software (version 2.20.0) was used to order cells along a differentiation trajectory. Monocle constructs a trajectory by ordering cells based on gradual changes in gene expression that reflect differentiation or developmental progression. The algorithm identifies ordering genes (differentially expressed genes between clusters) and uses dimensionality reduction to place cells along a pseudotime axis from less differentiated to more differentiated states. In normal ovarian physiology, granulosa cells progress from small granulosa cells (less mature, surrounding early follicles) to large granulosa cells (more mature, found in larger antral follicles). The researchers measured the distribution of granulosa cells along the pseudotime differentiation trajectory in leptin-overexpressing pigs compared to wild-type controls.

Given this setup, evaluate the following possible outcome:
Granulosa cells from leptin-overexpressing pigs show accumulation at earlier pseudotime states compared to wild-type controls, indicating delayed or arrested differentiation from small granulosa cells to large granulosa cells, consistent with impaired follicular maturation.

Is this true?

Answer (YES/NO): NO